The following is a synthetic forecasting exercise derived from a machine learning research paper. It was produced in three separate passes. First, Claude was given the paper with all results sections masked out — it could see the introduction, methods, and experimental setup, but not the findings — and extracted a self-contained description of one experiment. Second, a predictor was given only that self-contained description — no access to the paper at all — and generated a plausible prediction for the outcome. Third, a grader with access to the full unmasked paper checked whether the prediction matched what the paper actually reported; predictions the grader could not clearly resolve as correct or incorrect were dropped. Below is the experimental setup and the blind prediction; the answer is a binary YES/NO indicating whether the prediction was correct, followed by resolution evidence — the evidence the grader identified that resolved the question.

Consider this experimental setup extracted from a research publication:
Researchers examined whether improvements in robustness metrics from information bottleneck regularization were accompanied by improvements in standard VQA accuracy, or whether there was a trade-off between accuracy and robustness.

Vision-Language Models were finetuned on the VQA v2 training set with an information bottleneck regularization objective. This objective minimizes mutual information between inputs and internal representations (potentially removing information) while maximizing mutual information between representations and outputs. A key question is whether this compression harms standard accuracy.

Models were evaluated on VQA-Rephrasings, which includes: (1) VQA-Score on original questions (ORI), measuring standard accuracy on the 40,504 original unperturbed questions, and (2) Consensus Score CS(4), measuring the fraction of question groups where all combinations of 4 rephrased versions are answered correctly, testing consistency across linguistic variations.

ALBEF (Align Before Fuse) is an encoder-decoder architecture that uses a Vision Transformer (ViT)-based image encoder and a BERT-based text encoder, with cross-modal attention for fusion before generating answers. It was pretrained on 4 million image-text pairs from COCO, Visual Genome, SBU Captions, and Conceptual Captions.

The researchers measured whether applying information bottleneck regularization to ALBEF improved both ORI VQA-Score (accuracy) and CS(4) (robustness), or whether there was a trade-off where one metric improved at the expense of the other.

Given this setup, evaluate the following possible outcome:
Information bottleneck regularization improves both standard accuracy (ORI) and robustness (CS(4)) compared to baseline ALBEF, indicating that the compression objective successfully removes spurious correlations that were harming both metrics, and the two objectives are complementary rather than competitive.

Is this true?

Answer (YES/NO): YES